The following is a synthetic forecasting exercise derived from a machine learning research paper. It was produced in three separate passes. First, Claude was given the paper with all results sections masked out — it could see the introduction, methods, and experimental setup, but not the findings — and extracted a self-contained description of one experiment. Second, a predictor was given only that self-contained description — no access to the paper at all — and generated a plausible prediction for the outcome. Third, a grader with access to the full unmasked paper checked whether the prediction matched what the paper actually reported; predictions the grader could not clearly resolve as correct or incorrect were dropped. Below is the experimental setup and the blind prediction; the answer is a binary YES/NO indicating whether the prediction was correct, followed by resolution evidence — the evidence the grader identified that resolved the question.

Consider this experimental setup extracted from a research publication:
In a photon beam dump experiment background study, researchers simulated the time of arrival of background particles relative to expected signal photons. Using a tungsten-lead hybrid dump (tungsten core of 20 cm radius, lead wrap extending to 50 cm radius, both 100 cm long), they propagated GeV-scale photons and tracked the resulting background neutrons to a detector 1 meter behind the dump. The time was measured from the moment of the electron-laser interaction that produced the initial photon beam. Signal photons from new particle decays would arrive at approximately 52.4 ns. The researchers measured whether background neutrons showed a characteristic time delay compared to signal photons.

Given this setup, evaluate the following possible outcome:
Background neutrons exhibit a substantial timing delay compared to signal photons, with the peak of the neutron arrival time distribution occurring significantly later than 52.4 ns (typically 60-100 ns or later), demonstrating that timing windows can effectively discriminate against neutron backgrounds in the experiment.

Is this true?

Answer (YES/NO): NO